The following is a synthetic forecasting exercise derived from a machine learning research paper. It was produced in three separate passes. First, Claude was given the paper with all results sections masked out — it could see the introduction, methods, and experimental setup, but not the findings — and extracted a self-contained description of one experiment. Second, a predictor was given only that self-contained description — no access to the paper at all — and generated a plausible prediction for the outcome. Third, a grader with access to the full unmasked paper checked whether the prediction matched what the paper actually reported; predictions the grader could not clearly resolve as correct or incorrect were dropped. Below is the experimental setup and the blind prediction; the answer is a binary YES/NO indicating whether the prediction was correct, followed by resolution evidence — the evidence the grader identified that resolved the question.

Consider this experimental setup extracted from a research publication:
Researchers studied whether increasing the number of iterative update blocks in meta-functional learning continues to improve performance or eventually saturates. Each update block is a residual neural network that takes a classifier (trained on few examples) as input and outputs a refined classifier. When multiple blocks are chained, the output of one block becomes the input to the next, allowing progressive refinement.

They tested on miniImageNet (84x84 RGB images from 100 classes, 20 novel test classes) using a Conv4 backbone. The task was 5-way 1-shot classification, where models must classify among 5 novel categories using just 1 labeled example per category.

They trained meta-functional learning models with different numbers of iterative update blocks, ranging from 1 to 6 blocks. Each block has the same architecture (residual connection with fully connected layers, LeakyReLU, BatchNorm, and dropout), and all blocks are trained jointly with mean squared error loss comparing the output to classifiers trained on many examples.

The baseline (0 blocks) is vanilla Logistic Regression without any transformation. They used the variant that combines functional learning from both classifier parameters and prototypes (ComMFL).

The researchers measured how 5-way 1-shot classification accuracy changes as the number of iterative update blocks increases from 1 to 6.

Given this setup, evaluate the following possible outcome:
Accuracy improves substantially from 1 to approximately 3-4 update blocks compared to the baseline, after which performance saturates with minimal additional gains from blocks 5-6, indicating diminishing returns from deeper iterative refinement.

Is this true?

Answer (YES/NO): YES